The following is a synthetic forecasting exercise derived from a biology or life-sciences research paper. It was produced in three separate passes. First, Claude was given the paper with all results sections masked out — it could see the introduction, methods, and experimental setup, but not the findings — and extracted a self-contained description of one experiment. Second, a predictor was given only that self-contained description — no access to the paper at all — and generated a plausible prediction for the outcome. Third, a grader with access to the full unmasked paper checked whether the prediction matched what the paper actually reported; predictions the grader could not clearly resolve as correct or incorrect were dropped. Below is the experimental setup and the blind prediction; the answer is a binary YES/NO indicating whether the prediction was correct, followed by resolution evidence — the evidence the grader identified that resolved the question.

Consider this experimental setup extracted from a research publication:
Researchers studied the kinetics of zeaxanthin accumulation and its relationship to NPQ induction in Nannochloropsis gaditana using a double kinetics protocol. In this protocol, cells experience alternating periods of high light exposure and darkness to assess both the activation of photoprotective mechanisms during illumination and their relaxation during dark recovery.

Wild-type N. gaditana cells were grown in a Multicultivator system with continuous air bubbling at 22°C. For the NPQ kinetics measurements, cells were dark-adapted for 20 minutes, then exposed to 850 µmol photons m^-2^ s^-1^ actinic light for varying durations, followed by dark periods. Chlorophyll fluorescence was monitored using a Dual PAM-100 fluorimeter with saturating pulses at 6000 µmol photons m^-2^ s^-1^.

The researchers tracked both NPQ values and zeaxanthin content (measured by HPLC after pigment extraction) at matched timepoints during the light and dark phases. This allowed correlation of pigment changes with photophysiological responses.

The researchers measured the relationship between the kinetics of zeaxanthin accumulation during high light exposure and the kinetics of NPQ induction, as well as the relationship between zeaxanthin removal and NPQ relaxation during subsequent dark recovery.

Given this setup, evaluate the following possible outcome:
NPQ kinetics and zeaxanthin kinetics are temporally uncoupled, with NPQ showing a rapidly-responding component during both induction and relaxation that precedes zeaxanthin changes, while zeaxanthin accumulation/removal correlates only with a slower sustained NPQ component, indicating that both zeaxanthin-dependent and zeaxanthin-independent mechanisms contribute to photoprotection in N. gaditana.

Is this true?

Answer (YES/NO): NO